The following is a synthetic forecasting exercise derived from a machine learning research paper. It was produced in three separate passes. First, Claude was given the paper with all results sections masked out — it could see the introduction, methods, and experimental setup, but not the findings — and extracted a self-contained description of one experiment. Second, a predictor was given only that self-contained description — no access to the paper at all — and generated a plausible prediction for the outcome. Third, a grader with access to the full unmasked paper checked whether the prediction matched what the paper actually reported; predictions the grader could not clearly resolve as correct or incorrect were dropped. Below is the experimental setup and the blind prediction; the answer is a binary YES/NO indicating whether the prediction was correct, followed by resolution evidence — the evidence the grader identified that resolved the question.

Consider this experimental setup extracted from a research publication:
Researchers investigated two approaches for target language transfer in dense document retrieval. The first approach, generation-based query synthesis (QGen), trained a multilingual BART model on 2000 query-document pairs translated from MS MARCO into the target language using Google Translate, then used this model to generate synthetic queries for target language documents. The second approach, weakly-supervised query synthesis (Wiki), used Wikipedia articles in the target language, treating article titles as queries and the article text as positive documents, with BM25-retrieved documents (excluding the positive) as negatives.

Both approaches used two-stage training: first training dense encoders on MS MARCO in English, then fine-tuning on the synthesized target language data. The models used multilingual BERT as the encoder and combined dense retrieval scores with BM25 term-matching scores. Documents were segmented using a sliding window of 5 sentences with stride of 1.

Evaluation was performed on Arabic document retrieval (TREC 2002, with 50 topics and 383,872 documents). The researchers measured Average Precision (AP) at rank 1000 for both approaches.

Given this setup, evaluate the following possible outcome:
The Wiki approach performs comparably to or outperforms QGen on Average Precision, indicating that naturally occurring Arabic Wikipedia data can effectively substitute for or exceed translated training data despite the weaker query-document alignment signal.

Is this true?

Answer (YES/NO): YES